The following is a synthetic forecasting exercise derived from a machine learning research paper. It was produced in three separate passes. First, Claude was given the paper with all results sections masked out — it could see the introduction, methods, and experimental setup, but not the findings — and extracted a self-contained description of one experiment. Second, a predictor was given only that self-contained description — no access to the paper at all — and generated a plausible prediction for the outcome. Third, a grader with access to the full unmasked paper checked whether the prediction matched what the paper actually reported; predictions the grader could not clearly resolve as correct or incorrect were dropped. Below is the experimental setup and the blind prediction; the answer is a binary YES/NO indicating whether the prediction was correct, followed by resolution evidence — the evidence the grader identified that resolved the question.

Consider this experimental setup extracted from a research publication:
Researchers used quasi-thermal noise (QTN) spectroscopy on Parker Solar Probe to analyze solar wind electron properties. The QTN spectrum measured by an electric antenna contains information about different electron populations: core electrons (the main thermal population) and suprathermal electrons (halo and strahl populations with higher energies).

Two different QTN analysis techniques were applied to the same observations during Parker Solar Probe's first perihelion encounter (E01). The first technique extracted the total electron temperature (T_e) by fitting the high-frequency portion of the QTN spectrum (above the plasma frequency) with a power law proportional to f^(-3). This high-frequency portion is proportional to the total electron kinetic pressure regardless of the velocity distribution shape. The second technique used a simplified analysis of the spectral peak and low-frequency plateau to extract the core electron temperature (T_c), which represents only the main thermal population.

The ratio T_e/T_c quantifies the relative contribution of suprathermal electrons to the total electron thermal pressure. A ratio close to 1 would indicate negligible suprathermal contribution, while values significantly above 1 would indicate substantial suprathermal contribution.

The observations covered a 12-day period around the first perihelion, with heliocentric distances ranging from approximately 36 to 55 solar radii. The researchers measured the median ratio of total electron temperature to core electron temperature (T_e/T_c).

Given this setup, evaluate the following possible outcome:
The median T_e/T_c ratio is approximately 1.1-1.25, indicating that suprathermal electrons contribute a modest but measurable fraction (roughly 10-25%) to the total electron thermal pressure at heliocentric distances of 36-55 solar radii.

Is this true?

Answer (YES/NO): NO